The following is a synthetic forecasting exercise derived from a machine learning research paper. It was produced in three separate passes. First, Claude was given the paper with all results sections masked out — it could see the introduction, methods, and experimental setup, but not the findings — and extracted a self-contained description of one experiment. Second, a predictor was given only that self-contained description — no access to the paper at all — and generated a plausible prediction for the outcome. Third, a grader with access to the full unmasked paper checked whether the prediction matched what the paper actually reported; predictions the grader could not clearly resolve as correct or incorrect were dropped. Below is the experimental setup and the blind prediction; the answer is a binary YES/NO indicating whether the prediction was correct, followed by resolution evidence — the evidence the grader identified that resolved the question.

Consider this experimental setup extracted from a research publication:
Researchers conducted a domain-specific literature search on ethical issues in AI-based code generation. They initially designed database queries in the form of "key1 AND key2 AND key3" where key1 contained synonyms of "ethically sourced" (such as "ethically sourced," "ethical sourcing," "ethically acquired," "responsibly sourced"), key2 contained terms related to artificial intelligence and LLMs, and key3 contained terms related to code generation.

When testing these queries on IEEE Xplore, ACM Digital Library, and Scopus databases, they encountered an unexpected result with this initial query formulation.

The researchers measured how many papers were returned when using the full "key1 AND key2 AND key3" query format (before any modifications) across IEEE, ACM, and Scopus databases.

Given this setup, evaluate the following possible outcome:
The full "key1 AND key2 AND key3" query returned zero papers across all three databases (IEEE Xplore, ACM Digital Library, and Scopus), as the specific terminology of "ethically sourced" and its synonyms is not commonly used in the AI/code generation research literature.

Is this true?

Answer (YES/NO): YES